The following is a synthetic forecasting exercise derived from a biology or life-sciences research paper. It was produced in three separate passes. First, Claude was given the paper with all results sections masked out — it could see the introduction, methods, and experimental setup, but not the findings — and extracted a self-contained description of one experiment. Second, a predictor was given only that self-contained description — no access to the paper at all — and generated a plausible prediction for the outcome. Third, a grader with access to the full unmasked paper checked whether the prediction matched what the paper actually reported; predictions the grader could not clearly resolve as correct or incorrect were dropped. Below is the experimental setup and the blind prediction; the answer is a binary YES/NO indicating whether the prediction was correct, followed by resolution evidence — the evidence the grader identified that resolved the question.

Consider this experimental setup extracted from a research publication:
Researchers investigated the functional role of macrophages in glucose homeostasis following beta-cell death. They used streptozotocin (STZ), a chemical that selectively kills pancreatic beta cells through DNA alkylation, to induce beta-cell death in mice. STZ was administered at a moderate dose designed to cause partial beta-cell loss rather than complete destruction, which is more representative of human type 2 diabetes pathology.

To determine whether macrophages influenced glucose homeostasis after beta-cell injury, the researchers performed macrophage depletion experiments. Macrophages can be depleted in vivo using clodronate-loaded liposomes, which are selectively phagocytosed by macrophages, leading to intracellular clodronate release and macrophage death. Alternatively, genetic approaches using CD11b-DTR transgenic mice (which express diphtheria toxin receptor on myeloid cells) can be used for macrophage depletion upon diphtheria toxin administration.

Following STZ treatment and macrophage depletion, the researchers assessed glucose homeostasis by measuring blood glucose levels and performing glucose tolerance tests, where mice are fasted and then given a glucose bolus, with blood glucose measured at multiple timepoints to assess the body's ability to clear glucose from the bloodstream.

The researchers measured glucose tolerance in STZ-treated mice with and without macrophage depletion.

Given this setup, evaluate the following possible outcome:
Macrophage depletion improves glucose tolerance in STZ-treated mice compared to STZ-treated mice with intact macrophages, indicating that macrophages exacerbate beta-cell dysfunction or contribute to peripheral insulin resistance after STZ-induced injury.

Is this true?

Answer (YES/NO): NO